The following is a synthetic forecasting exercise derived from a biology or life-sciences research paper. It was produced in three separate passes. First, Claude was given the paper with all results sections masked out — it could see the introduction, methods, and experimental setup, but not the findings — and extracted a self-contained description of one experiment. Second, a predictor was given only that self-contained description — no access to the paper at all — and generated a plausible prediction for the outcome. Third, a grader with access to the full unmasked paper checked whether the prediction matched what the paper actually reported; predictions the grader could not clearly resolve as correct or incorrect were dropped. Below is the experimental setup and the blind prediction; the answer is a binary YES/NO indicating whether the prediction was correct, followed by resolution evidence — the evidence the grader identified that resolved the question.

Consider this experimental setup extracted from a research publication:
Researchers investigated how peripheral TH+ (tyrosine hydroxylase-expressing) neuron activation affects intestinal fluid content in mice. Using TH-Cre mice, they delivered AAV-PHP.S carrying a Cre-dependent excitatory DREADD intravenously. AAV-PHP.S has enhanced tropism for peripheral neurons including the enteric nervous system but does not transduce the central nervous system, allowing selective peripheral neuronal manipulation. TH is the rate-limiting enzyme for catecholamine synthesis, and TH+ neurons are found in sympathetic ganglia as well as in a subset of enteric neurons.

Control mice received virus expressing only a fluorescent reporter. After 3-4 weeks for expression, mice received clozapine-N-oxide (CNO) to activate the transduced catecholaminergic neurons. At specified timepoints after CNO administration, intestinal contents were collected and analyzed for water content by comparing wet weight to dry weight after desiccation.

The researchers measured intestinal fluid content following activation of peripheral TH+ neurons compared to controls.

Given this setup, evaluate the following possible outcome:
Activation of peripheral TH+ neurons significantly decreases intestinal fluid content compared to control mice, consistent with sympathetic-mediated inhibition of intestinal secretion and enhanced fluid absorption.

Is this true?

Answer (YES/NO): NO